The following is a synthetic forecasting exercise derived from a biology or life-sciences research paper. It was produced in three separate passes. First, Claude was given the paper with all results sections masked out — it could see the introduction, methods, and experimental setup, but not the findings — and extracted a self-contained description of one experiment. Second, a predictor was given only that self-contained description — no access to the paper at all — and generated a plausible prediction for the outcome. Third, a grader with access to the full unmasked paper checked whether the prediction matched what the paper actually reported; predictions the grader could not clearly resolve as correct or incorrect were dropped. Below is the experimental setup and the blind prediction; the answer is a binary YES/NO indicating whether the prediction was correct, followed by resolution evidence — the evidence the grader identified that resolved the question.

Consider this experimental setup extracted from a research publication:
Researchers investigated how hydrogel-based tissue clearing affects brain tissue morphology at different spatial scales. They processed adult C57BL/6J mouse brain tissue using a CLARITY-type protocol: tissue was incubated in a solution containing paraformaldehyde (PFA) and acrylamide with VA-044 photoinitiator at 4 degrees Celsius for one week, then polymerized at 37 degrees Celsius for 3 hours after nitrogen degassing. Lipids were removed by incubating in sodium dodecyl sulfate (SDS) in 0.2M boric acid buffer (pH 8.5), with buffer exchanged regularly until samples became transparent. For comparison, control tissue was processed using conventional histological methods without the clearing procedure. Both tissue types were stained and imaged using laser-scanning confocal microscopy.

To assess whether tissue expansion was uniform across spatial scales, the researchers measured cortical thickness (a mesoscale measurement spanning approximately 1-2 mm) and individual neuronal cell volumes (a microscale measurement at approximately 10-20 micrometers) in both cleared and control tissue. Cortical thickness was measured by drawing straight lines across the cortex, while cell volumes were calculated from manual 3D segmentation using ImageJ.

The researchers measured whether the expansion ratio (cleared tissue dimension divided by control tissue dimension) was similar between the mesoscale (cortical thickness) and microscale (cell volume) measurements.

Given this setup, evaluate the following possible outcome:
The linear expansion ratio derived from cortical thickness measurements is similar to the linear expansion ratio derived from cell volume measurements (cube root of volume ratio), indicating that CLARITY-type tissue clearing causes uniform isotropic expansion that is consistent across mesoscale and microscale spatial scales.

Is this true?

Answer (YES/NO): YES